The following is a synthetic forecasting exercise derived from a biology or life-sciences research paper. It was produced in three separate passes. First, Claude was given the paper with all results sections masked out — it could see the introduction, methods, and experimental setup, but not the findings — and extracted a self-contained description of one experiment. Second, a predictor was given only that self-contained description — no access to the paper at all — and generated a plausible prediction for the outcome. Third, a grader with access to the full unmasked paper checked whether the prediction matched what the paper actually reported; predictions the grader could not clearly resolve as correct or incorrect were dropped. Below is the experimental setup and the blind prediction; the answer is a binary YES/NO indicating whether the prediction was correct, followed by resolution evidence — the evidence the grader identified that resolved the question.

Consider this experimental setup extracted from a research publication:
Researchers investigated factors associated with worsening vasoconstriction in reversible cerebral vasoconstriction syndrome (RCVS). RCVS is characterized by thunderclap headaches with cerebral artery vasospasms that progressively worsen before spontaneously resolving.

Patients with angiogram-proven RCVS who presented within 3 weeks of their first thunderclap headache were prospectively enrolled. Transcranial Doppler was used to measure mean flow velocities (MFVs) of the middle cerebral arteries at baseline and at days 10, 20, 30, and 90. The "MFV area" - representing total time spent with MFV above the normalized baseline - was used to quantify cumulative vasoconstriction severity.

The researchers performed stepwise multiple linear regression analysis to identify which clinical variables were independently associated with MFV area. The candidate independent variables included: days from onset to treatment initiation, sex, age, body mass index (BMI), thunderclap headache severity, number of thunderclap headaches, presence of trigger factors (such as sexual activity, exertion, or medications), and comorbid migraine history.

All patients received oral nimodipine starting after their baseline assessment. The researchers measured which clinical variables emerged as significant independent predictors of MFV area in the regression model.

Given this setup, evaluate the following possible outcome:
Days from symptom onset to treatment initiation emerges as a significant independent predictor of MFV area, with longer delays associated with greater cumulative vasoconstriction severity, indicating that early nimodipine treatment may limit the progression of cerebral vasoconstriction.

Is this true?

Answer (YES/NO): YES